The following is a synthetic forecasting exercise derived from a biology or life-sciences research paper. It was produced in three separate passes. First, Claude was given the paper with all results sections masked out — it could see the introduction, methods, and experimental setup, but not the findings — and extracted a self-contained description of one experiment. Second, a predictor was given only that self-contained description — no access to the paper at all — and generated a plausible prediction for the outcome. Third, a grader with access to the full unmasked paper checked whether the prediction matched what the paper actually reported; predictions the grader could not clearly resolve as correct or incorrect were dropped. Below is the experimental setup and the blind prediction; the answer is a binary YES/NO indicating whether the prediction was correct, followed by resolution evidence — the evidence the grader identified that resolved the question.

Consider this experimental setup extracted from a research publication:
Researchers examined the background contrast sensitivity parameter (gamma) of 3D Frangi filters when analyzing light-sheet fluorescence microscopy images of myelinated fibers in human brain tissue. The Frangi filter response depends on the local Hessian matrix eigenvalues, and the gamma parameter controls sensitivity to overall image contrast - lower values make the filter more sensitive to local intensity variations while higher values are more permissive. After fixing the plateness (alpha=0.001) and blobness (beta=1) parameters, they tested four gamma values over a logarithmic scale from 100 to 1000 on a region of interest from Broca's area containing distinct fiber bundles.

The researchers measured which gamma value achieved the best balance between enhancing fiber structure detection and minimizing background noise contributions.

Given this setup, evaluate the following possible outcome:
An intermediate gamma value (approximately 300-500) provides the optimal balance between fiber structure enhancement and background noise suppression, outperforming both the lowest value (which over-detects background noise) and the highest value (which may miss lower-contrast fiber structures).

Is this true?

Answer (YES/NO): NO